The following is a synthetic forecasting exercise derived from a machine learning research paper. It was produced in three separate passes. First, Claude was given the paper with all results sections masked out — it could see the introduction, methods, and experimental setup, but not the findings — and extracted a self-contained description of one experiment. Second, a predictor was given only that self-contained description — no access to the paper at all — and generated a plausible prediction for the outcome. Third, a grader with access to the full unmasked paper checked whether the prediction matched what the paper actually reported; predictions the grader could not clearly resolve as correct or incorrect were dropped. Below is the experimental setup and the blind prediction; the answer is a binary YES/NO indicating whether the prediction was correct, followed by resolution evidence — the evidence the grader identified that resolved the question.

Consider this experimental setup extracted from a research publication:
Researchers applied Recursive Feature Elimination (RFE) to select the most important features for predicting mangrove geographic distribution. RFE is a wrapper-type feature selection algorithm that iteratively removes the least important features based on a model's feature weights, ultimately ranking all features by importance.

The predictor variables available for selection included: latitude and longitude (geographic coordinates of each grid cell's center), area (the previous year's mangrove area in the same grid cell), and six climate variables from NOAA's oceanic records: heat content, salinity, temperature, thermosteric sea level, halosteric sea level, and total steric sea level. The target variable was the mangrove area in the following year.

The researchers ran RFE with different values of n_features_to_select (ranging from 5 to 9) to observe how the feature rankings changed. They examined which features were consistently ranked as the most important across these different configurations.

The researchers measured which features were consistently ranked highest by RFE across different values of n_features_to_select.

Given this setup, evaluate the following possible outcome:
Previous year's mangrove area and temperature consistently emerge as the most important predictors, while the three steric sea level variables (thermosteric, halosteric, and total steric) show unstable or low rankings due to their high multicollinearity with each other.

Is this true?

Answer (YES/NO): NO